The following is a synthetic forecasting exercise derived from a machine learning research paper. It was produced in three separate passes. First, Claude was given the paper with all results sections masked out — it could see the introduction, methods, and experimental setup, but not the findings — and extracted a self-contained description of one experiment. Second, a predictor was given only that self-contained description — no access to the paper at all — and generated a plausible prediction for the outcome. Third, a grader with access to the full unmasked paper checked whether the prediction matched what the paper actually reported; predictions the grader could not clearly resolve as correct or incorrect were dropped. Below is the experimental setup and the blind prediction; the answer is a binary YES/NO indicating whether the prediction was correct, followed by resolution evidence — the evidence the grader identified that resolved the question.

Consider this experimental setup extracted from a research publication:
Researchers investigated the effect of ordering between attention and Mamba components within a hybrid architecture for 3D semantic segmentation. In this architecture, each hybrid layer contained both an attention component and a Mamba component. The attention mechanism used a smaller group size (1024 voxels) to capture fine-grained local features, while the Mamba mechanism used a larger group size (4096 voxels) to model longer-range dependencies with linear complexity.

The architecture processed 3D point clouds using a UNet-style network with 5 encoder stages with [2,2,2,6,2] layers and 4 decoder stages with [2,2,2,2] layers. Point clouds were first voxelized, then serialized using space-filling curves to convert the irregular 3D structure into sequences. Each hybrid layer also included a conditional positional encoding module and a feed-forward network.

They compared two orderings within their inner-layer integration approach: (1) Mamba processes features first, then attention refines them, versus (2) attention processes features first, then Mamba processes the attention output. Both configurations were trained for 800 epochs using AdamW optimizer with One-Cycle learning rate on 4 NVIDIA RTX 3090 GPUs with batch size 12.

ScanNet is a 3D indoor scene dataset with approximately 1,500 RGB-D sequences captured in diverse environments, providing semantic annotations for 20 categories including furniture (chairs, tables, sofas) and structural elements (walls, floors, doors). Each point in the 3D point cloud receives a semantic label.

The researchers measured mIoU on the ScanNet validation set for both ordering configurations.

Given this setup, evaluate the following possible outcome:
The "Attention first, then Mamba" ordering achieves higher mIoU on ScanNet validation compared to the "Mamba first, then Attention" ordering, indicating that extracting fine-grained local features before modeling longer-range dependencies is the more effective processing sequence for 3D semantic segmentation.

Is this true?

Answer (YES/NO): YES